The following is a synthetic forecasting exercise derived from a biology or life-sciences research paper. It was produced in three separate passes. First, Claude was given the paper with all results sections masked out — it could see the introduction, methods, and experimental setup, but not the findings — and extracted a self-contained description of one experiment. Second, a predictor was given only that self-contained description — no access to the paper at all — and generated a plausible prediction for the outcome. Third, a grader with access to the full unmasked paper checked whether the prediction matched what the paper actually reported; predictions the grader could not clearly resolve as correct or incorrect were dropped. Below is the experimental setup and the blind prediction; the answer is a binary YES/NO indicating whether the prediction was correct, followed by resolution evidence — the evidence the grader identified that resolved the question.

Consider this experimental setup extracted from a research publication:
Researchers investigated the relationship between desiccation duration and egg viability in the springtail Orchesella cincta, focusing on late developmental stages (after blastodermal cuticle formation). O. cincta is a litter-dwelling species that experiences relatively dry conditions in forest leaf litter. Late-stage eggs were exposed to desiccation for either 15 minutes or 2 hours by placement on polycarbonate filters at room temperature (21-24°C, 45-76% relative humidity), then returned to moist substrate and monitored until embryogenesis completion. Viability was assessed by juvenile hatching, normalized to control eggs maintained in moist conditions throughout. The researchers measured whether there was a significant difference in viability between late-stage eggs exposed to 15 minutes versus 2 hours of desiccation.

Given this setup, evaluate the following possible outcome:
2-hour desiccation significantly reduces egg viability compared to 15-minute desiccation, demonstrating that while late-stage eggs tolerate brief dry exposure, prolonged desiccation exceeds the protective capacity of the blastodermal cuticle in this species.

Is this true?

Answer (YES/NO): NO